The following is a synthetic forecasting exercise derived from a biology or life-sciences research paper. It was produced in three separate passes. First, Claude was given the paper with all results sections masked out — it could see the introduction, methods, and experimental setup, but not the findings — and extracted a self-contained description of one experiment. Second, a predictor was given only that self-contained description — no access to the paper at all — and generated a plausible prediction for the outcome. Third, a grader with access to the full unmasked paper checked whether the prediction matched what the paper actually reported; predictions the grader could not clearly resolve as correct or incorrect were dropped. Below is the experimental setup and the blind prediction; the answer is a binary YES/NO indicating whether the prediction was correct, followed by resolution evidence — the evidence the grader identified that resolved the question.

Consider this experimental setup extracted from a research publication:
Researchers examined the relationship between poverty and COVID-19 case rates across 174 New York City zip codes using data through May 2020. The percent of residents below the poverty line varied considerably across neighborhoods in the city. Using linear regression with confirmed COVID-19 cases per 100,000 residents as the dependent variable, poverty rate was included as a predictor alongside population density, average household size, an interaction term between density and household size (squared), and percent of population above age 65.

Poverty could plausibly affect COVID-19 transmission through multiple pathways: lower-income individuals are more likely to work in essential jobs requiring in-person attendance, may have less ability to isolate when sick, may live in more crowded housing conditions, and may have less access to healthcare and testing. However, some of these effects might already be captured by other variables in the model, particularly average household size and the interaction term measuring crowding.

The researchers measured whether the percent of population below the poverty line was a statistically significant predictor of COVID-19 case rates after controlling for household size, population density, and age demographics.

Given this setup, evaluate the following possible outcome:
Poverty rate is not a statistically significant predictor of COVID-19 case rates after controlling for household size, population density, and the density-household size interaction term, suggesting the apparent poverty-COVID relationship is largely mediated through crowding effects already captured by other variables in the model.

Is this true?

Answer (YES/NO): NO